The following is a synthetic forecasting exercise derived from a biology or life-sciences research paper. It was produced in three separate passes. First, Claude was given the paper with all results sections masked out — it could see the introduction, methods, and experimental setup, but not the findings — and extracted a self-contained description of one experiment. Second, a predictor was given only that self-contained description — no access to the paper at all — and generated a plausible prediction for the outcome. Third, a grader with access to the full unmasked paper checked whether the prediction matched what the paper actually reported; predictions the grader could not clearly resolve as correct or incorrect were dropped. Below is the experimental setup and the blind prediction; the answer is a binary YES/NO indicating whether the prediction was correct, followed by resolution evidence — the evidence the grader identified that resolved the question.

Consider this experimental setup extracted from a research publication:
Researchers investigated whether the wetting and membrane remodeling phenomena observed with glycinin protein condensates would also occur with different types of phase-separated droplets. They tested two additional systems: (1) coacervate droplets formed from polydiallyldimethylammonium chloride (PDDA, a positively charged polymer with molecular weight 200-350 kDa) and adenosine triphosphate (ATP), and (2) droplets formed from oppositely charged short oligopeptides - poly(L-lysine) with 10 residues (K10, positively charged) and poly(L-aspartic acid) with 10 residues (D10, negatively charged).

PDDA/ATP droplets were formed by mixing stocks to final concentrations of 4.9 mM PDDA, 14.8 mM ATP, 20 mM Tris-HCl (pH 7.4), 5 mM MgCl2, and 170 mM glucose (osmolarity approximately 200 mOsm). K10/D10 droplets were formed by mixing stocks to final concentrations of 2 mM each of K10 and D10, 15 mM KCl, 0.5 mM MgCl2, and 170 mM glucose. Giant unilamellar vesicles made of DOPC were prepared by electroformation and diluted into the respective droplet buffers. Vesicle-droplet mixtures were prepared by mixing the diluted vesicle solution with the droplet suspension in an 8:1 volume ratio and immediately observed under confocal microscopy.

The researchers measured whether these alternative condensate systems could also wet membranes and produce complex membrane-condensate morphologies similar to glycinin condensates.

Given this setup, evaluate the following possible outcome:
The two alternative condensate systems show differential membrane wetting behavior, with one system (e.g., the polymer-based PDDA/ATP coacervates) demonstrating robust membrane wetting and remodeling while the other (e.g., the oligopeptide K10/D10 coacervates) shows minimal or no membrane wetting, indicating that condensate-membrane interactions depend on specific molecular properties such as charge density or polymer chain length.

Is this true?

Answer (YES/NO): NO